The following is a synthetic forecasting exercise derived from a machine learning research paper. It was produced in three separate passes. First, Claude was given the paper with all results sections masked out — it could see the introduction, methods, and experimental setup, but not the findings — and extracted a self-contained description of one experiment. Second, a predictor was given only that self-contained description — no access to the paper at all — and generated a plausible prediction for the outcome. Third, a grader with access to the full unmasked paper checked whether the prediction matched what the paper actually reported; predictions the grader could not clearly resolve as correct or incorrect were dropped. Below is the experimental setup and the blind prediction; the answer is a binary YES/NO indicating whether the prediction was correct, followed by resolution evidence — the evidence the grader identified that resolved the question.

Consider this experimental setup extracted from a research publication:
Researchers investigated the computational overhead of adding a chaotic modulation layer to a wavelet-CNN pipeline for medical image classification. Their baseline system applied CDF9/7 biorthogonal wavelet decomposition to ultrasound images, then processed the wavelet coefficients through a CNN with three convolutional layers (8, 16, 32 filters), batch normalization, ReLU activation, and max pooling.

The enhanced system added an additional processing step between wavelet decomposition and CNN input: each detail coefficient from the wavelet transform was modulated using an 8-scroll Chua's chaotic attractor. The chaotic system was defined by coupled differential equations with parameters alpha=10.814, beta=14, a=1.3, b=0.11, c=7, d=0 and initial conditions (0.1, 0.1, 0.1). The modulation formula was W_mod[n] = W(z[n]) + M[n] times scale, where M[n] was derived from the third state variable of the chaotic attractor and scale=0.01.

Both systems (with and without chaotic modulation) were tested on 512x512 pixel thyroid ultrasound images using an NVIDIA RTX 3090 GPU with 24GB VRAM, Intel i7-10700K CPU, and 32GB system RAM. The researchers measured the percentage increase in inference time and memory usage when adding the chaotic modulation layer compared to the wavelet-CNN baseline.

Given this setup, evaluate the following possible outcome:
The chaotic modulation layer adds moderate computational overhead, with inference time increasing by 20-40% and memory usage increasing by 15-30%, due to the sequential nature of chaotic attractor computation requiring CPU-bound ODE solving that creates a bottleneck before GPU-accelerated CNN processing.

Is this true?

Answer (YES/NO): NO